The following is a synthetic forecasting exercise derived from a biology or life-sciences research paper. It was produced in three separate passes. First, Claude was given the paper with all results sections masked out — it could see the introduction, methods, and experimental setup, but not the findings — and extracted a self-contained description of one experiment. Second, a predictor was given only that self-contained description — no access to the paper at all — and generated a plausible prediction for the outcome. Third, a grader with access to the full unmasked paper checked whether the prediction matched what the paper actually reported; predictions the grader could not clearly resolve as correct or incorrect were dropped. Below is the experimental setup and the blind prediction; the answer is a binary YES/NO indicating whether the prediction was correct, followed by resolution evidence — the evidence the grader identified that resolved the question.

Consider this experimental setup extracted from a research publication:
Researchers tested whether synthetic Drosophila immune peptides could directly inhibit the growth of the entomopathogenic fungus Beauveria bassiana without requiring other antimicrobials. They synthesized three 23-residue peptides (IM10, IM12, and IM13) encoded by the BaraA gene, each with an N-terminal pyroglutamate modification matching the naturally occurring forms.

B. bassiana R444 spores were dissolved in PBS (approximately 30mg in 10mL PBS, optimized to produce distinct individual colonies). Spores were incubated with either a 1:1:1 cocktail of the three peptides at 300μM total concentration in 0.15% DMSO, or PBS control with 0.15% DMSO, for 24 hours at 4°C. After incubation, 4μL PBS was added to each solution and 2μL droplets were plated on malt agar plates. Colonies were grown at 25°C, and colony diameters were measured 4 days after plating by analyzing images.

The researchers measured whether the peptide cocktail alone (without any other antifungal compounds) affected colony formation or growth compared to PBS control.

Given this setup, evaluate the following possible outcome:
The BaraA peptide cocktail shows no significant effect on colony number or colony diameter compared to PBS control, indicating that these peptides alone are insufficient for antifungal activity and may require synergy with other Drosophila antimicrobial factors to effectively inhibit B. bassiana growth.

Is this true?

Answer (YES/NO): YES